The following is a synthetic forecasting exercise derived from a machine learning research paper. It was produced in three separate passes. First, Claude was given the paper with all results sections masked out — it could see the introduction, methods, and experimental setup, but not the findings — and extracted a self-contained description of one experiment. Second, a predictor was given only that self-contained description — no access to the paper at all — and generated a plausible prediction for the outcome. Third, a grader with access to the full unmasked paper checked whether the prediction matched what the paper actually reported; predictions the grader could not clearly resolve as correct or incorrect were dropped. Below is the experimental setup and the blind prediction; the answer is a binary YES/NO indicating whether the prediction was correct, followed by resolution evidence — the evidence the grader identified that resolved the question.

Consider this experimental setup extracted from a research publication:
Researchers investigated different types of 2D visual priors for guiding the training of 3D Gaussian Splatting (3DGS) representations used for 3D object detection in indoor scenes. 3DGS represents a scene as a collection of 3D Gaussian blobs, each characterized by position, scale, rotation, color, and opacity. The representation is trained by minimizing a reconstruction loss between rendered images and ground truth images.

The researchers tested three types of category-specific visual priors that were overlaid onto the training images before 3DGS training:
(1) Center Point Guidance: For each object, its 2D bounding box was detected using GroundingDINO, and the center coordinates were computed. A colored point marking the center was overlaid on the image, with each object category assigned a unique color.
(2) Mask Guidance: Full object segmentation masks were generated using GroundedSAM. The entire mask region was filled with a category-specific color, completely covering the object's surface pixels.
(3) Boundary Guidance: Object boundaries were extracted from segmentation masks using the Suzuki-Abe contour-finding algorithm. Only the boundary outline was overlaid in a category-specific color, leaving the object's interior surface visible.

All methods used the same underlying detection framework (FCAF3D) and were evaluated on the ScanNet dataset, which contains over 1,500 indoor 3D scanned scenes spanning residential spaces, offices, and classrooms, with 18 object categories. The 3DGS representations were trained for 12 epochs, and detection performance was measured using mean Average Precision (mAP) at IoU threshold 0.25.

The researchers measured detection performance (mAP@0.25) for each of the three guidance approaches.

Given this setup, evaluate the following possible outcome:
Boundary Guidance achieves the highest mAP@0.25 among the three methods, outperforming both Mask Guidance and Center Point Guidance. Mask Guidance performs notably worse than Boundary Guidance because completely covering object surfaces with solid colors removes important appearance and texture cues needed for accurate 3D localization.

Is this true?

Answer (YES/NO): YES